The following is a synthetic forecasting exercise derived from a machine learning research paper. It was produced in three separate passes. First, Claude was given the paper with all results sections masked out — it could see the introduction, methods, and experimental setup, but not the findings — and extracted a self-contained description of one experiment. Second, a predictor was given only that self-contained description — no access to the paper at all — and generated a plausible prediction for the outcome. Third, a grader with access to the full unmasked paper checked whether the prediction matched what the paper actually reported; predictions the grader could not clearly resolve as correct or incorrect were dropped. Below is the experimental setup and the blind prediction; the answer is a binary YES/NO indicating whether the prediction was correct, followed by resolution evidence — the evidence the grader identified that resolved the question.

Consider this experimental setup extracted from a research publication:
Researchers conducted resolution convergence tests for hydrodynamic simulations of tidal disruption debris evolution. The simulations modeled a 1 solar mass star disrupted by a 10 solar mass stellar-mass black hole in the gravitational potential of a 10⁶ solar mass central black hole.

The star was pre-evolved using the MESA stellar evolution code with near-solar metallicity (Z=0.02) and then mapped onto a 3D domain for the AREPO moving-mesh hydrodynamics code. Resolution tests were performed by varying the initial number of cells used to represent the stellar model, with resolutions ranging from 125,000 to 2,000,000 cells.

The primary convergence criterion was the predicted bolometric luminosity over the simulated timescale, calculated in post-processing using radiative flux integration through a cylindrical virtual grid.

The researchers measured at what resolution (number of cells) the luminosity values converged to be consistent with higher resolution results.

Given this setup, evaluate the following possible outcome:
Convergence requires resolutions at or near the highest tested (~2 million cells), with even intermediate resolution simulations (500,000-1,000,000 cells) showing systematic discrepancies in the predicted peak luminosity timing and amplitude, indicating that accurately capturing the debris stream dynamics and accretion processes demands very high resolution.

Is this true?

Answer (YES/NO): NO